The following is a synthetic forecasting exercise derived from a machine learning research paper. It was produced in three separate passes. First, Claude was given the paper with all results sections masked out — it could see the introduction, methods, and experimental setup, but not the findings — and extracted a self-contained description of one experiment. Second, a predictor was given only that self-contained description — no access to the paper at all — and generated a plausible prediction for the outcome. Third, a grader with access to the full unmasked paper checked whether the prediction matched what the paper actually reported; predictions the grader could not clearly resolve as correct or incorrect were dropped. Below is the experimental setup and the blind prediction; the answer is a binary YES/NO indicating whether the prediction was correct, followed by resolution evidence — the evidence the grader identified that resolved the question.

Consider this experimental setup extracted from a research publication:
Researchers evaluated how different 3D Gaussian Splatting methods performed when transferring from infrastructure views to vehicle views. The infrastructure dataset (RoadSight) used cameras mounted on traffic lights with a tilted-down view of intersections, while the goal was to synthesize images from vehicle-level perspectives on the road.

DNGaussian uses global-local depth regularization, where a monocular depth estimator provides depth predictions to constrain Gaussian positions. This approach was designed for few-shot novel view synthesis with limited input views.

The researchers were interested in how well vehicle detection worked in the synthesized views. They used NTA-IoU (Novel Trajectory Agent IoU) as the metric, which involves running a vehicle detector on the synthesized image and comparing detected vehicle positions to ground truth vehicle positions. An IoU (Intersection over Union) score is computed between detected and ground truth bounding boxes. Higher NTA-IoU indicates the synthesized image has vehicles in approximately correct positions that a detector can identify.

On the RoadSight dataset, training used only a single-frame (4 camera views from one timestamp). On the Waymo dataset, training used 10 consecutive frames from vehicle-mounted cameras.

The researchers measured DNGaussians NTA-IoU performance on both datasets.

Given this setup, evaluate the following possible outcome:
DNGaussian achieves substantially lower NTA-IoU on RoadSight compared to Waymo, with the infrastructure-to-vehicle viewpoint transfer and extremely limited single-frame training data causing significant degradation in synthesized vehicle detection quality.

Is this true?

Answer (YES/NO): NO